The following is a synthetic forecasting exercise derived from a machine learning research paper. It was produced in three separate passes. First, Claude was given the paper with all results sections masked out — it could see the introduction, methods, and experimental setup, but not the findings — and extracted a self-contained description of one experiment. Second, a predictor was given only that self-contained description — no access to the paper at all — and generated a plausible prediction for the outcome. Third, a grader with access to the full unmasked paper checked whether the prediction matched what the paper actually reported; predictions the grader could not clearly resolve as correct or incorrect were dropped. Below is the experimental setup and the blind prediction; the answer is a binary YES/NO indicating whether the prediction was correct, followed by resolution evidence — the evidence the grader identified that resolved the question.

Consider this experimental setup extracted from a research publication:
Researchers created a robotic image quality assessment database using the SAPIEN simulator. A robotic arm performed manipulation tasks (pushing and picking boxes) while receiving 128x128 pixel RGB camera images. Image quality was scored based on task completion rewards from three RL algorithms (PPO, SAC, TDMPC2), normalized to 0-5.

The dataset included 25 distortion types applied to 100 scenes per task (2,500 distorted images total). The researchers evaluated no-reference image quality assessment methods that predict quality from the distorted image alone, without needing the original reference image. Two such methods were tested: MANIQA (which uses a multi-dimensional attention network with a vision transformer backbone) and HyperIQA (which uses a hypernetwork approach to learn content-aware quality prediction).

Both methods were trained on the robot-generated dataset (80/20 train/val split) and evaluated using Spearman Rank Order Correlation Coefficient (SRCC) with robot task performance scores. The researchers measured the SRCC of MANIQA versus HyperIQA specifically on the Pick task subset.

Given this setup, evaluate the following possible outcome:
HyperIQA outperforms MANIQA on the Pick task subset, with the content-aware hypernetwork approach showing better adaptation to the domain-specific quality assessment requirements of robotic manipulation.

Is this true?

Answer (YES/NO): NO